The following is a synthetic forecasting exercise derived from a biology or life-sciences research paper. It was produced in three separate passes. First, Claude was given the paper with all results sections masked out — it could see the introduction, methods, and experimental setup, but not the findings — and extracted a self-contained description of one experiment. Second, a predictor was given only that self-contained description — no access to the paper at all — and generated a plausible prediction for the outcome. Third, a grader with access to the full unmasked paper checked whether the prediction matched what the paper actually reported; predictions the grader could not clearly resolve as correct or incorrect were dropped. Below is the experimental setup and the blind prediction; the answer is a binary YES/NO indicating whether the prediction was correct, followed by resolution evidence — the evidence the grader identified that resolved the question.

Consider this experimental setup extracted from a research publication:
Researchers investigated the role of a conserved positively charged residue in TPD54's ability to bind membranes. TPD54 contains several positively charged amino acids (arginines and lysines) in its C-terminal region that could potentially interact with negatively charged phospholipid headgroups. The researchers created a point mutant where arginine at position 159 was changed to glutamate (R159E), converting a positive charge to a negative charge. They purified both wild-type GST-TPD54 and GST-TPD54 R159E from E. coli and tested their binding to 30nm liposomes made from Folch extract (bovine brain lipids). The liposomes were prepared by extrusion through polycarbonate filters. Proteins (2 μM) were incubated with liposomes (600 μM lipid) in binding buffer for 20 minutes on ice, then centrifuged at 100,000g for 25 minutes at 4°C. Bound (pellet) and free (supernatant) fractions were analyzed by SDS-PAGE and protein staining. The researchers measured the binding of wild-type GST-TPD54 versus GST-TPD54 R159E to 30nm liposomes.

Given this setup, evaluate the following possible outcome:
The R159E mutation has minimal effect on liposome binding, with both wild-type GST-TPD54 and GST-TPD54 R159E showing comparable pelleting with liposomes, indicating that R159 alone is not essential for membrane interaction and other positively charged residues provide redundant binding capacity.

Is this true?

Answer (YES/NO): NO